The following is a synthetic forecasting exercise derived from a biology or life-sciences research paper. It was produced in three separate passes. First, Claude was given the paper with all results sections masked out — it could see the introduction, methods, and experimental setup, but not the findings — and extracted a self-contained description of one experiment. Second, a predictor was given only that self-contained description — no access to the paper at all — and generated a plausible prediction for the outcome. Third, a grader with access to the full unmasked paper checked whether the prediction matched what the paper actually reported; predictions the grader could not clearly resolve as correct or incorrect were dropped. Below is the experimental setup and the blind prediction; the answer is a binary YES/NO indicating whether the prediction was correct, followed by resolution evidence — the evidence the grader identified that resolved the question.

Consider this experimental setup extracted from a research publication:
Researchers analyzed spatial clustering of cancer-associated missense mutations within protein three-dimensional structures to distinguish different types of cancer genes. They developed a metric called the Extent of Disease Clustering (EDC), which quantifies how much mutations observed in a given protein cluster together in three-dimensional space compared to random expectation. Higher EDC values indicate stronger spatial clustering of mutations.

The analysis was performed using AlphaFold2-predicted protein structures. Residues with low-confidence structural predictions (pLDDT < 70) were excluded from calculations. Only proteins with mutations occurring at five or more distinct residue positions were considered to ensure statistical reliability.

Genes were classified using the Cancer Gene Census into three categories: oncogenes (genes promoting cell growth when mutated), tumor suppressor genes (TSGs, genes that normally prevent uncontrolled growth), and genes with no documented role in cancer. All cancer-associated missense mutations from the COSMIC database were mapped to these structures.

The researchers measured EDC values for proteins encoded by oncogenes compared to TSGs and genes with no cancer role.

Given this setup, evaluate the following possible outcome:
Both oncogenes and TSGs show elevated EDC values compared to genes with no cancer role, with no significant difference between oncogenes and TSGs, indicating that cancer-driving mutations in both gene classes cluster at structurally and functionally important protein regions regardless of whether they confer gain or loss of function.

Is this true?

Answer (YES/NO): NO